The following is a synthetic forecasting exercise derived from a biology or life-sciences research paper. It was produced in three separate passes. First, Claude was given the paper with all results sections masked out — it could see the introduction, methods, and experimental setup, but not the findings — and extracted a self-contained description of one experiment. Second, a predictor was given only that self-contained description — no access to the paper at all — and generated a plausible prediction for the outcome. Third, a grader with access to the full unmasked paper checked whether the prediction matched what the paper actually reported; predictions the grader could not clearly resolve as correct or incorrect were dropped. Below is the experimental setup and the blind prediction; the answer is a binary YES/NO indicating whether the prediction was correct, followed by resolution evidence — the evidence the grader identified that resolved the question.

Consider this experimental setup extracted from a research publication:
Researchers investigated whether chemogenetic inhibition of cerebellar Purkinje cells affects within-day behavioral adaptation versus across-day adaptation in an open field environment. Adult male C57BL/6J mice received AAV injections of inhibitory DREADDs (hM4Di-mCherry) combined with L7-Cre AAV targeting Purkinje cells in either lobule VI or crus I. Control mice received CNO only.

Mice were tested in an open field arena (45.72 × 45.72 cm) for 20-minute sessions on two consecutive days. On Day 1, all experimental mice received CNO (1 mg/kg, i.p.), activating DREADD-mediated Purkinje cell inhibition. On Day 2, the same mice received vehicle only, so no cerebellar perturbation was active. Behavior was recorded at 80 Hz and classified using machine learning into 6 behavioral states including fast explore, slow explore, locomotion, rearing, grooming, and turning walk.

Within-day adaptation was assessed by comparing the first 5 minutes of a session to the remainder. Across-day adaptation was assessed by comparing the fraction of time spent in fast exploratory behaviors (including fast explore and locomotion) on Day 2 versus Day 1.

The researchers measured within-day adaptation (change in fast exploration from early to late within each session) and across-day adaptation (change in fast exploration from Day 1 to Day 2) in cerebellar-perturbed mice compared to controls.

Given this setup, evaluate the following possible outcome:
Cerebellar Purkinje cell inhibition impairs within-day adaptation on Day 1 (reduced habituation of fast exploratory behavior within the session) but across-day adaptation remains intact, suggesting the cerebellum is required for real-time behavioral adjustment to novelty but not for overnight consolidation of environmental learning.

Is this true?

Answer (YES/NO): NO